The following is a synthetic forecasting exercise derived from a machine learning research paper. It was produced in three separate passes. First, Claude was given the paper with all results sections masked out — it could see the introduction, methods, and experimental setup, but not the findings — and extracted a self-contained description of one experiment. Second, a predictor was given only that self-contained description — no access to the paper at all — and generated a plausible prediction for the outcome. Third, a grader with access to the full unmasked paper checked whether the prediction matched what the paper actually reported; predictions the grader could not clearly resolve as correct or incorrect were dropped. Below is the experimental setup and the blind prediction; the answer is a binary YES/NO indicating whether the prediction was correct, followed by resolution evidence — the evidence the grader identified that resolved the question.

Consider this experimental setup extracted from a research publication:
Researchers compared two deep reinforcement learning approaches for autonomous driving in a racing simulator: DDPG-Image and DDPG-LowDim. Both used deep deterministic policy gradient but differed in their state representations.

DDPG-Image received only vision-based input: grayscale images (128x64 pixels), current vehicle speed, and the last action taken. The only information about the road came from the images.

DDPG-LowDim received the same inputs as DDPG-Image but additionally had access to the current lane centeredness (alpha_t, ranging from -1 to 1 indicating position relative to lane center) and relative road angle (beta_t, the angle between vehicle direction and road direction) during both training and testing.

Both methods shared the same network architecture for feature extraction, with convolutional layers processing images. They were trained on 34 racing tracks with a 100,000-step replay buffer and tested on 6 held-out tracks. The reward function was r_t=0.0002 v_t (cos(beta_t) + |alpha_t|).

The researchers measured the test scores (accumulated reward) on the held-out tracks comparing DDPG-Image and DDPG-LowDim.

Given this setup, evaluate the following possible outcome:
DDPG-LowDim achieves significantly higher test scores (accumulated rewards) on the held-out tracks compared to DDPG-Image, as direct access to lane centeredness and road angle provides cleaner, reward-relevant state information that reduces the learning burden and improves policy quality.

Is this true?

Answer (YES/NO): YES